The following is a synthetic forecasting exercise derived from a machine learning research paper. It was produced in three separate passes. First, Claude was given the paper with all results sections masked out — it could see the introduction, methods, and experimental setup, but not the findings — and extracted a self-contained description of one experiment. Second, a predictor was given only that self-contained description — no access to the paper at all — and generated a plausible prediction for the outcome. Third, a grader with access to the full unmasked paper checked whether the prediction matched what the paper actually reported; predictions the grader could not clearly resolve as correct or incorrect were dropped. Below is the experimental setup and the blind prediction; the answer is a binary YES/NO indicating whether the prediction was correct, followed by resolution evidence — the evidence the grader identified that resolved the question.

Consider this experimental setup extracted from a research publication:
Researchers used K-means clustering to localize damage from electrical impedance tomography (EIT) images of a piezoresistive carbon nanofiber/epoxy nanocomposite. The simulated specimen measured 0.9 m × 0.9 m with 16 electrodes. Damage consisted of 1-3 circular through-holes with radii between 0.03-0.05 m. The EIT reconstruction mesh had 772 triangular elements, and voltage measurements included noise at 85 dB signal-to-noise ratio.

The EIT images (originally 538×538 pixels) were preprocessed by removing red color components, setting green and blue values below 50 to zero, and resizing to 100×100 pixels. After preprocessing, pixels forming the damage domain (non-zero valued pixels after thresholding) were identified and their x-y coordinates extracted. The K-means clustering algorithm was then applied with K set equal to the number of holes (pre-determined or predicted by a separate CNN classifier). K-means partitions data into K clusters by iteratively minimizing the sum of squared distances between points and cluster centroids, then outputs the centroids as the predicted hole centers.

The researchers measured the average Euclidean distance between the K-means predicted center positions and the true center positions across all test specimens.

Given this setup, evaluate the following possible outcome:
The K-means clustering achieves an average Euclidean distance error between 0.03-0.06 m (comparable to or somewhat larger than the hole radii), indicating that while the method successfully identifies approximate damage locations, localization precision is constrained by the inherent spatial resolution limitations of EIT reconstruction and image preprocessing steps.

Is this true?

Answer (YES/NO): NO